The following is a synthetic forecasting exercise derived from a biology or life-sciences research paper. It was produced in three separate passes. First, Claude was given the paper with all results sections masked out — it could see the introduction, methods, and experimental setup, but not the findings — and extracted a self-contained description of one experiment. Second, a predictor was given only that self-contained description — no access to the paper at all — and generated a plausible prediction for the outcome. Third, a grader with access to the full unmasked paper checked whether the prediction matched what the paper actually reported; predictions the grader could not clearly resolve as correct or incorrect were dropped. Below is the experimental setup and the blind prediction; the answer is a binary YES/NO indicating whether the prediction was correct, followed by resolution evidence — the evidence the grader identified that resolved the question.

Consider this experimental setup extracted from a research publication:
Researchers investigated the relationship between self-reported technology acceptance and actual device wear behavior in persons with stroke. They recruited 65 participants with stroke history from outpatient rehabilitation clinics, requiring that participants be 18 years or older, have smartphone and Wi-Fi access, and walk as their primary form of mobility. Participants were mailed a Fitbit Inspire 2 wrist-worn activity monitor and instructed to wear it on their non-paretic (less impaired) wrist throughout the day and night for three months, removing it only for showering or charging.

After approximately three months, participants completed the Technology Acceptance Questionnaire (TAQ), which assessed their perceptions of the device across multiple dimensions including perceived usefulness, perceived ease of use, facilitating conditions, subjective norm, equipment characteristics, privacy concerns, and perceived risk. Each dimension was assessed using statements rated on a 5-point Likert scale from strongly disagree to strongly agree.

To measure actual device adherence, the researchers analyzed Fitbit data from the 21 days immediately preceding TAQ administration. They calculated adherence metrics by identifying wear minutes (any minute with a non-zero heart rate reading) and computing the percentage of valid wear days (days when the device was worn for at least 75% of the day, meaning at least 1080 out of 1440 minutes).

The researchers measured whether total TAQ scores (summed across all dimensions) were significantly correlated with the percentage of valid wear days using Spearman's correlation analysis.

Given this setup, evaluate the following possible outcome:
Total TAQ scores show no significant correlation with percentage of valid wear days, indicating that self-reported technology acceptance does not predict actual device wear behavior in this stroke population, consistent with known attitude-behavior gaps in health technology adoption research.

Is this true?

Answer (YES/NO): YES